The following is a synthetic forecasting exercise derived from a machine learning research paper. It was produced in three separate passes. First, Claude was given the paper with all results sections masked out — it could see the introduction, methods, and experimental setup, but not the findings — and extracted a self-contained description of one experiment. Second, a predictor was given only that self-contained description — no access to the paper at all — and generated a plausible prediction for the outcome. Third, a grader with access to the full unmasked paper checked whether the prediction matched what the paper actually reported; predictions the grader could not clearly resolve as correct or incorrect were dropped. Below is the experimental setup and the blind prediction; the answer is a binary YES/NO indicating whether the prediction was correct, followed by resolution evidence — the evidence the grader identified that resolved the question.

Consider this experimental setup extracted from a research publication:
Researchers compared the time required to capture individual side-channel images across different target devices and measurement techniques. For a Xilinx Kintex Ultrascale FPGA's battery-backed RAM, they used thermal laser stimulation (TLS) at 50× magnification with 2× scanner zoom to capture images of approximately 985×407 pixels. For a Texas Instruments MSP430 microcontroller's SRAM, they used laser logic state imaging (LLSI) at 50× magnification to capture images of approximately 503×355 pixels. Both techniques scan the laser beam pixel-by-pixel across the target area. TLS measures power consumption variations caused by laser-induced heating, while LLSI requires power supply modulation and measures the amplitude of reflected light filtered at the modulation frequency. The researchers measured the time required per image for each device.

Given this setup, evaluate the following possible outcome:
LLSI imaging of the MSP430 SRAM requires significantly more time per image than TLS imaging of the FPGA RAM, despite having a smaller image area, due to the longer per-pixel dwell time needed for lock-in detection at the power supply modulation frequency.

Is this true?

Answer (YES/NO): YES